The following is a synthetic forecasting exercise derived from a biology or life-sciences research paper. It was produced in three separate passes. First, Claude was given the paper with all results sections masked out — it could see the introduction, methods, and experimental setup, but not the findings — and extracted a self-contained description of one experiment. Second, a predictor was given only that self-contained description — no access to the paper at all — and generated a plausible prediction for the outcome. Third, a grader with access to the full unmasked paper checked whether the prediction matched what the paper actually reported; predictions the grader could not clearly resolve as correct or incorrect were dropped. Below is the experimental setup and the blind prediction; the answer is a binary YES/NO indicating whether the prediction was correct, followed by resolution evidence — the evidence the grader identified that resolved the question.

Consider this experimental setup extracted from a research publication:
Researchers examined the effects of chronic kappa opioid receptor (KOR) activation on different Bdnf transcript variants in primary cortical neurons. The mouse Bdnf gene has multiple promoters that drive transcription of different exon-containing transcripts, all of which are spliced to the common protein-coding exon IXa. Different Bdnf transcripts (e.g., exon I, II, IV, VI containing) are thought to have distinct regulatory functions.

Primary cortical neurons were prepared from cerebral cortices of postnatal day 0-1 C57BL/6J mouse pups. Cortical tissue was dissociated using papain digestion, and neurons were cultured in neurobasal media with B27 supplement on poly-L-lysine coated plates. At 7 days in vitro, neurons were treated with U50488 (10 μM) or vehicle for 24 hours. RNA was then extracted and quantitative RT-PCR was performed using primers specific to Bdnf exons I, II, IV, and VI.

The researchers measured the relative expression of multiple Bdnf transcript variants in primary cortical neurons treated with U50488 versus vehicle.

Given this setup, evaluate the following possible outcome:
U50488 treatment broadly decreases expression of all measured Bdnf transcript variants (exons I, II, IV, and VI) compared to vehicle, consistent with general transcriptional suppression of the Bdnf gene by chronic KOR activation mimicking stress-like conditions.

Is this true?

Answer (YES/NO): NO